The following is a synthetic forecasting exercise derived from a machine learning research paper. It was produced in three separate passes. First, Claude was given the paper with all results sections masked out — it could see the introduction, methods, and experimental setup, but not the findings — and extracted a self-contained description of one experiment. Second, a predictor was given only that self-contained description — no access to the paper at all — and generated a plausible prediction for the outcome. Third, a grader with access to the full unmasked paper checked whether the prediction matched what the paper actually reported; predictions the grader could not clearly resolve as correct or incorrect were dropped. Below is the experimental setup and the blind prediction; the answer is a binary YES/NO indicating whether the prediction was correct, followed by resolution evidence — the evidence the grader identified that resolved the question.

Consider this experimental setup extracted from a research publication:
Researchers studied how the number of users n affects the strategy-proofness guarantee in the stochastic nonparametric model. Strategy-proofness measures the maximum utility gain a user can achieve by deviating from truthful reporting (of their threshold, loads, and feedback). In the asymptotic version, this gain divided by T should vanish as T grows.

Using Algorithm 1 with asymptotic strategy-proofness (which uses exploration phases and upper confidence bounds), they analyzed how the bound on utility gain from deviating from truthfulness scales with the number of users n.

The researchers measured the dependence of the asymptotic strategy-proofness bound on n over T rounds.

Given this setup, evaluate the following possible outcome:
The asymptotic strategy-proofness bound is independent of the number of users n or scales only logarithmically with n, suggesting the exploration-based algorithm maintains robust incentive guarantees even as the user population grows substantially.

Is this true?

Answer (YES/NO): NO